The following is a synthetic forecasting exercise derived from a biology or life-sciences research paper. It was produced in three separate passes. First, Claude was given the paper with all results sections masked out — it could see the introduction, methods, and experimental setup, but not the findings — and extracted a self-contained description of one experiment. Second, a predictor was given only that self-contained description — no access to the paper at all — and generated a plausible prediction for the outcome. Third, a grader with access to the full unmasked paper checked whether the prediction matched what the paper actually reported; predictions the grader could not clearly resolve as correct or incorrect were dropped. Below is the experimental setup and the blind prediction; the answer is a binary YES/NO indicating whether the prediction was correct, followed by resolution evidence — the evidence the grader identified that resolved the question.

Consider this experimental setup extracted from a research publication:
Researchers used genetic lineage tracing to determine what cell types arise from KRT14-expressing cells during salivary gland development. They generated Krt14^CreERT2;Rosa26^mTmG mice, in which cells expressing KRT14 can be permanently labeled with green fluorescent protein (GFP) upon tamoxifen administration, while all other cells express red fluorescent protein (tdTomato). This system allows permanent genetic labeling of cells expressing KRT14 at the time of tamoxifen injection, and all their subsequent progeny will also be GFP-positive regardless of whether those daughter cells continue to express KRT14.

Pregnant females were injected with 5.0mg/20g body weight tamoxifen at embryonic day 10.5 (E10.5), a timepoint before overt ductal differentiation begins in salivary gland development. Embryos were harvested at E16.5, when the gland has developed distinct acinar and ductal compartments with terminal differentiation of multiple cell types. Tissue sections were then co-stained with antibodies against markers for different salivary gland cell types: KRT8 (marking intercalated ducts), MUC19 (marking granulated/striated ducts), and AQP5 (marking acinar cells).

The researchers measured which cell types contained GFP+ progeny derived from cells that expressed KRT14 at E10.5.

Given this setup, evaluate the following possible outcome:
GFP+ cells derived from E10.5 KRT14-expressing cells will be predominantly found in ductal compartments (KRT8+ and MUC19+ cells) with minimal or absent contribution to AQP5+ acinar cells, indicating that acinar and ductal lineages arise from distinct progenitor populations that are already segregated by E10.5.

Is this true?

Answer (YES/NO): NO